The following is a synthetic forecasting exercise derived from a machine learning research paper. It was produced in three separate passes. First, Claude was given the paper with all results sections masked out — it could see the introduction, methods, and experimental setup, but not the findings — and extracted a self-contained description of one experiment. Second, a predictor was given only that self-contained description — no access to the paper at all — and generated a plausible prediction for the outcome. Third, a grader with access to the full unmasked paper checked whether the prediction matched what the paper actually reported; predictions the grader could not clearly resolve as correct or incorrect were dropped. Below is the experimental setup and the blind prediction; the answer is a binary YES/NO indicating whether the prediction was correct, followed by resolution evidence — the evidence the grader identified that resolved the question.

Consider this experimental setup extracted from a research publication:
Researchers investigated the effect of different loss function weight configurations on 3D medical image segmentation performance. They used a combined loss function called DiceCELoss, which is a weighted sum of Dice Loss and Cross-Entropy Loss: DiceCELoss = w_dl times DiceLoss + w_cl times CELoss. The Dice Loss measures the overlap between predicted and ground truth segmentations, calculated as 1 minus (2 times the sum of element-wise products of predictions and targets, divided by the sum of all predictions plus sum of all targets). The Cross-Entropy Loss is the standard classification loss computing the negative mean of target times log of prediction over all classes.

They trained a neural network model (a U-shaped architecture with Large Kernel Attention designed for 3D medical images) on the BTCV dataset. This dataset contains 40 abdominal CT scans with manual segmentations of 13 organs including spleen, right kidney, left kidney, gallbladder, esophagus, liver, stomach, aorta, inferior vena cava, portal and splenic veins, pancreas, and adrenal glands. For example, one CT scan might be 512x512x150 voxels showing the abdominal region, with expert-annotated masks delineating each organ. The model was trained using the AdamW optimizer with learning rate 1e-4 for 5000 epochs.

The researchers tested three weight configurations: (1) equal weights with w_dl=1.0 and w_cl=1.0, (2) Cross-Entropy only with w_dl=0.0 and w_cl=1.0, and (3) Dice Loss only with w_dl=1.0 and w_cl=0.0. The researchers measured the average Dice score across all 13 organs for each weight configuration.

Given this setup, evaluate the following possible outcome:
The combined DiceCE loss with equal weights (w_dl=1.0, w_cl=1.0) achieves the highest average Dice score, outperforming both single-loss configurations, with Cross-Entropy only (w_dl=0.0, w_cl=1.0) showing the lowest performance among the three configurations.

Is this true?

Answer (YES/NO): YES